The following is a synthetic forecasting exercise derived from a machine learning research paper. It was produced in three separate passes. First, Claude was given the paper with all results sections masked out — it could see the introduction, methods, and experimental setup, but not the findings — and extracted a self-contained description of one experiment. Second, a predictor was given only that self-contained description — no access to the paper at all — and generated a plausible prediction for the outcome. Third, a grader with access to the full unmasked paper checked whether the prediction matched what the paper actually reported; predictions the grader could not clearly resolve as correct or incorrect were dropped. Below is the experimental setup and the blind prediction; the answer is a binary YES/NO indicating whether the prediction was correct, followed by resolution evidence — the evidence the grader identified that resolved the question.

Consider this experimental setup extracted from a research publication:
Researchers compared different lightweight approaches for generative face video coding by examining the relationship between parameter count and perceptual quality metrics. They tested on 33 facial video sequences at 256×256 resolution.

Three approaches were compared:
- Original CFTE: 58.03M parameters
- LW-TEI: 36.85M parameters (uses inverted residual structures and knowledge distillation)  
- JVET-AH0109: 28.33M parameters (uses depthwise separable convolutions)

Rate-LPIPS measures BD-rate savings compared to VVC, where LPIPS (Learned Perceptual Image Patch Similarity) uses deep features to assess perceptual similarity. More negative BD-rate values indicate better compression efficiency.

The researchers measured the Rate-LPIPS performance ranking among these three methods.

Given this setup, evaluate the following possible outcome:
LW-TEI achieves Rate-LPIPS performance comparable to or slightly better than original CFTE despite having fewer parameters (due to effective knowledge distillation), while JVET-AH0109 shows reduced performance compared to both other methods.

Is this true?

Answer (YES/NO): NO